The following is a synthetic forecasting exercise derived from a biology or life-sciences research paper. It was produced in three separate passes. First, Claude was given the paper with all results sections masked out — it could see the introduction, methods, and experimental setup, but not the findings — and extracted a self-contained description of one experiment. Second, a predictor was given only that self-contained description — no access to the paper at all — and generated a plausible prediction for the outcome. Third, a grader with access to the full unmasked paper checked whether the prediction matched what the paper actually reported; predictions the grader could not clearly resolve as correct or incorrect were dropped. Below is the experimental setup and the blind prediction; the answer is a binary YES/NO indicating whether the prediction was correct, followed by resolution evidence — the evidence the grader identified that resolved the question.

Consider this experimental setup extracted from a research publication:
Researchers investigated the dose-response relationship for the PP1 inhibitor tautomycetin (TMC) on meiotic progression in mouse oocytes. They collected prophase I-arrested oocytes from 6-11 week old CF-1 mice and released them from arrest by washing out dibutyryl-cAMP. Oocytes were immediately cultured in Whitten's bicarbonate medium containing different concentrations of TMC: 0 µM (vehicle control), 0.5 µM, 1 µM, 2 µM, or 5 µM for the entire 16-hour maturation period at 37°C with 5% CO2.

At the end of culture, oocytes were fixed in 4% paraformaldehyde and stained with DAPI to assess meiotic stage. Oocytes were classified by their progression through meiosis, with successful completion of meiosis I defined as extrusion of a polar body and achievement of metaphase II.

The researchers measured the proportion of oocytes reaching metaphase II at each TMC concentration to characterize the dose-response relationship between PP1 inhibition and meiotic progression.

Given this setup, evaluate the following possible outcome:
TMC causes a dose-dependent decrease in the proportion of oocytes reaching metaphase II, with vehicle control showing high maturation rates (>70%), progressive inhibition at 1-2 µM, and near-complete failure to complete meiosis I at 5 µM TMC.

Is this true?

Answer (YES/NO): NO